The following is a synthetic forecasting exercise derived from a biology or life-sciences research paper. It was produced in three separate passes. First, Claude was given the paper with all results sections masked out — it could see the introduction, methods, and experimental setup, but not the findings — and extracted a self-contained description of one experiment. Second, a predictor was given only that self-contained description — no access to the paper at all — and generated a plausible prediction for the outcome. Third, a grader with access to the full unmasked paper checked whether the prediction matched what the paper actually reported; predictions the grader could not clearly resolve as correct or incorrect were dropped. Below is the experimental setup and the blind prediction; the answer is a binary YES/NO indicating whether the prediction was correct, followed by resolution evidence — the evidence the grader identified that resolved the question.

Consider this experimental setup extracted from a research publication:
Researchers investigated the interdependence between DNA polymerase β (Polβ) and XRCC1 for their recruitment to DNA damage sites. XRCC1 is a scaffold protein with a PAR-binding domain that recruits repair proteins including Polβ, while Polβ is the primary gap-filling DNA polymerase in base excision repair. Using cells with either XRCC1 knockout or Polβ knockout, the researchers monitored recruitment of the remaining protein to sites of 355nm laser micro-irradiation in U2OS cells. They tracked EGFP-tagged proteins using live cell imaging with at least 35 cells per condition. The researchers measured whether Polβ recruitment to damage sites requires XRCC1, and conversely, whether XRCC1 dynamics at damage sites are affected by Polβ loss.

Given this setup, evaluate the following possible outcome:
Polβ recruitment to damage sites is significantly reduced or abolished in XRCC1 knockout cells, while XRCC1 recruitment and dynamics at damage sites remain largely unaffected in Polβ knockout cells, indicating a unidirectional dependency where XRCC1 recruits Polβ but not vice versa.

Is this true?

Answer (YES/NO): NO